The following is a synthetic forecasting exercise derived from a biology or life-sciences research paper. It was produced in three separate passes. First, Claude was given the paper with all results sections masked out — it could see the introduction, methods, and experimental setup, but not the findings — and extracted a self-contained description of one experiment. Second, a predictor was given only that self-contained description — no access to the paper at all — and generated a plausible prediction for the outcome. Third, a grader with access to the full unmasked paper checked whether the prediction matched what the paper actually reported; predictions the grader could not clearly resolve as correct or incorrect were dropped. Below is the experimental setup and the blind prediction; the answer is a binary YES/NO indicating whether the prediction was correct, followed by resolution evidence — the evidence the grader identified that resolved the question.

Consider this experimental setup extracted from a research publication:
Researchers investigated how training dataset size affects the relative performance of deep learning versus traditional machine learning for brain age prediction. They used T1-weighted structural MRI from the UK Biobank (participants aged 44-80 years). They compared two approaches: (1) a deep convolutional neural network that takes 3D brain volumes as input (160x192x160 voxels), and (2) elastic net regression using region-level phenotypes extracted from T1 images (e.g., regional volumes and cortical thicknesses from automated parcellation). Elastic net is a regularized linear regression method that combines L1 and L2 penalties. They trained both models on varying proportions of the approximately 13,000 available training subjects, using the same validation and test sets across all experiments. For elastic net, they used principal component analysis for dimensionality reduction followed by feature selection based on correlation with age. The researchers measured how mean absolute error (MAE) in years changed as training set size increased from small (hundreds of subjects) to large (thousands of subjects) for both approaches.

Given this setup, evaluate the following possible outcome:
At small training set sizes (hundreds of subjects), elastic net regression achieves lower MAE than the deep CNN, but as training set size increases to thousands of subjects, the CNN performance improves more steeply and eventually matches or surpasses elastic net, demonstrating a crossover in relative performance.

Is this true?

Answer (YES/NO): NO